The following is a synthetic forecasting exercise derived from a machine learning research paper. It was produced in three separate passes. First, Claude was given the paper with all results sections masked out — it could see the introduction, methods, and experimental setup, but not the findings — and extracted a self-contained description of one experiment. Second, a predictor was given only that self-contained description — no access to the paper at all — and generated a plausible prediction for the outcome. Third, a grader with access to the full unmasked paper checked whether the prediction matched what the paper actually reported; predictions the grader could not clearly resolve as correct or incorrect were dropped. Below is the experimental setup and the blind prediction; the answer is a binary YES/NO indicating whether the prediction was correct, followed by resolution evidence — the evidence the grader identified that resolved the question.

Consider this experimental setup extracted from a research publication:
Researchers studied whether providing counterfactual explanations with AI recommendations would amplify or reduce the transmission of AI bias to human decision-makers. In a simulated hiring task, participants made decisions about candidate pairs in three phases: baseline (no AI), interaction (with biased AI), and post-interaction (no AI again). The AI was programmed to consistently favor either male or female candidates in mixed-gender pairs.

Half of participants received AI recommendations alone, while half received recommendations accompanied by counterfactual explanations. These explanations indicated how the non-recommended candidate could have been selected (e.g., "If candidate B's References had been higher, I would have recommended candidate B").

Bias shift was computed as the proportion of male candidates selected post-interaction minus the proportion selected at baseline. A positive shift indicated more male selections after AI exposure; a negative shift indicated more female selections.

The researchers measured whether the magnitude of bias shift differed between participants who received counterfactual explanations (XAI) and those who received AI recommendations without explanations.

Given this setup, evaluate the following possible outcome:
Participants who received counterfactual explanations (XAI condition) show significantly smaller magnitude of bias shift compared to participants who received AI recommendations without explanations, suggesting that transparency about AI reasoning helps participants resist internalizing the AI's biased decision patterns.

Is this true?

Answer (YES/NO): NO